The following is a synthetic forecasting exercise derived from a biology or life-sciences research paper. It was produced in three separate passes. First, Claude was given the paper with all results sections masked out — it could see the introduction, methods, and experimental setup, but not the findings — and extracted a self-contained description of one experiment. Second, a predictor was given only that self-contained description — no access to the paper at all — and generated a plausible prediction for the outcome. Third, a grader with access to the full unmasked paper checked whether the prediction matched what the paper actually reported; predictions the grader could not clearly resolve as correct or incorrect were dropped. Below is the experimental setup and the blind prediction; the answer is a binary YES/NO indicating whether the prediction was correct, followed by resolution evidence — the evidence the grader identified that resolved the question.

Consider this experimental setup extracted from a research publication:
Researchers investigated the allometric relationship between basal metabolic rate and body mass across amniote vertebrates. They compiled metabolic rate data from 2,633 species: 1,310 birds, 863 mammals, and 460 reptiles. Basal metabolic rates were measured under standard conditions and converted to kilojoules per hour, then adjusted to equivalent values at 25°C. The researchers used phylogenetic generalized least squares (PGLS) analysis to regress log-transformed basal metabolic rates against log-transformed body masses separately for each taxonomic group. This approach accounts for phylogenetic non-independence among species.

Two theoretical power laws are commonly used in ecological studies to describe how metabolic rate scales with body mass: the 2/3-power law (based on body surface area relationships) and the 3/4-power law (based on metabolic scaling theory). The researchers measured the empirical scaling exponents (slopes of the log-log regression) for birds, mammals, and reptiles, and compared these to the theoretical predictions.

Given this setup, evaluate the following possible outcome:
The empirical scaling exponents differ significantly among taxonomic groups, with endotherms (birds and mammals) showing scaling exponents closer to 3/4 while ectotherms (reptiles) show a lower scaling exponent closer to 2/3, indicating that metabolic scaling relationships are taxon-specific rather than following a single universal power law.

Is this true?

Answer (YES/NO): NO